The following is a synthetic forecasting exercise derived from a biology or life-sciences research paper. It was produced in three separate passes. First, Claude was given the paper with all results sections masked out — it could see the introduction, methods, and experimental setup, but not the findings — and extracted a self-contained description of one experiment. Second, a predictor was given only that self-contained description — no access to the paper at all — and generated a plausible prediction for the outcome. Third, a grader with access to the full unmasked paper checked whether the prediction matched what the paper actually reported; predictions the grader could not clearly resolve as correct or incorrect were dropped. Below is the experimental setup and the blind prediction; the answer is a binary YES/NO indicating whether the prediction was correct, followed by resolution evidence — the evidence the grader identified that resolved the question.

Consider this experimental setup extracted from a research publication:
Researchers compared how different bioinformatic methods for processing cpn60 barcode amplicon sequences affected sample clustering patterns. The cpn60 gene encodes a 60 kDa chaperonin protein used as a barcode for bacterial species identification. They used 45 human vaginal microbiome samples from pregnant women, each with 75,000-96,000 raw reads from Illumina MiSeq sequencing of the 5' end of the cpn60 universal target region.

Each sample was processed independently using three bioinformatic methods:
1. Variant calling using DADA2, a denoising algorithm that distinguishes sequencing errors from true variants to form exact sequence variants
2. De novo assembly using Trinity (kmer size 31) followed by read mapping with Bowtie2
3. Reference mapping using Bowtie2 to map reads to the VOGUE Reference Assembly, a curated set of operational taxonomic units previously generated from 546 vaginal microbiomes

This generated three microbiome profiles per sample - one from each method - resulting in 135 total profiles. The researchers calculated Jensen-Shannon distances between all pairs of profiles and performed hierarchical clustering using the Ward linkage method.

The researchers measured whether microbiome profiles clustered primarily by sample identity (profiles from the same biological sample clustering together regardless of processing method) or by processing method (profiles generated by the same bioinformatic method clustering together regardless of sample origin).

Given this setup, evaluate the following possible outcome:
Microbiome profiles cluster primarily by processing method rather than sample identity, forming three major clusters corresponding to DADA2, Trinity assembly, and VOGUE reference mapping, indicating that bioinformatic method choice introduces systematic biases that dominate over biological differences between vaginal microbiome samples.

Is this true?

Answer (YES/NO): NO